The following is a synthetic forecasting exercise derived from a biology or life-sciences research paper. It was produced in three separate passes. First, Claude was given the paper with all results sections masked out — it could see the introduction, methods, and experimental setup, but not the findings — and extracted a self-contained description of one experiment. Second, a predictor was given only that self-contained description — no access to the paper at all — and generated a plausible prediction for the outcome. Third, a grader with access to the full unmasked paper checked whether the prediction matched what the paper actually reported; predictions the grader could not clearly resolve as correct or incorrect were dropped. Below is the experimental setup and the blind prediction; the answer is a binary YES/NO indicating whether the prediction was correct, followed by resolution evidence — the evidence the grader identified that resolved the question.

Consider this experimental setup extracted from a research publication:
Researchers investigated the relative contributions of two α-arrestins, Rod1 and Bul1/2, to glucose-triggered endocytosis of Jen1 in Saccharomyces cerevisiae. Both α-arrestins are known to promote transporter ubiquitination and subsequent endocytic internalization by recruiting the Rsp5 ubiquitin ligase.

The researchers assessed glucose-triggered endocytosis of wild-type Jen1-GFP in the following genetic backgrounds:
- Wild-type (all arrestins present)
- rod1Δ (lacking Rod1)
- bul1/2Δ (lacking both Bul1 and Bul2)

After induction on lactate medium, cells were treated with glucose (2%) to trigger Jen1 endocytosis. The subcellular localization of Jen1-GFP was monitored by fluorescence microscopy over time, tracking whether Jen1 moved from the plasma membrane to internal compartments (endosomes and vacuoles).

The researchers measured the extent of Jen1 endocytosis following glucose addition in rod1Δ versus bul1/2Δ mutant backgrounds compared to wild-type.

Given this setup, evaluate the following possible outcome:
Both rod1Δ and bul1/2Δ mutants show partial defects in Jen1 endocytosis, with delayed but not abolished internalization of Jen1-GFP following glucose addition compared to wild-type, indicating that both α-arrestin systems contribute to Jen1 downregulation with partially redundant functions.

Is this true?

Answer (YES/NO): NO